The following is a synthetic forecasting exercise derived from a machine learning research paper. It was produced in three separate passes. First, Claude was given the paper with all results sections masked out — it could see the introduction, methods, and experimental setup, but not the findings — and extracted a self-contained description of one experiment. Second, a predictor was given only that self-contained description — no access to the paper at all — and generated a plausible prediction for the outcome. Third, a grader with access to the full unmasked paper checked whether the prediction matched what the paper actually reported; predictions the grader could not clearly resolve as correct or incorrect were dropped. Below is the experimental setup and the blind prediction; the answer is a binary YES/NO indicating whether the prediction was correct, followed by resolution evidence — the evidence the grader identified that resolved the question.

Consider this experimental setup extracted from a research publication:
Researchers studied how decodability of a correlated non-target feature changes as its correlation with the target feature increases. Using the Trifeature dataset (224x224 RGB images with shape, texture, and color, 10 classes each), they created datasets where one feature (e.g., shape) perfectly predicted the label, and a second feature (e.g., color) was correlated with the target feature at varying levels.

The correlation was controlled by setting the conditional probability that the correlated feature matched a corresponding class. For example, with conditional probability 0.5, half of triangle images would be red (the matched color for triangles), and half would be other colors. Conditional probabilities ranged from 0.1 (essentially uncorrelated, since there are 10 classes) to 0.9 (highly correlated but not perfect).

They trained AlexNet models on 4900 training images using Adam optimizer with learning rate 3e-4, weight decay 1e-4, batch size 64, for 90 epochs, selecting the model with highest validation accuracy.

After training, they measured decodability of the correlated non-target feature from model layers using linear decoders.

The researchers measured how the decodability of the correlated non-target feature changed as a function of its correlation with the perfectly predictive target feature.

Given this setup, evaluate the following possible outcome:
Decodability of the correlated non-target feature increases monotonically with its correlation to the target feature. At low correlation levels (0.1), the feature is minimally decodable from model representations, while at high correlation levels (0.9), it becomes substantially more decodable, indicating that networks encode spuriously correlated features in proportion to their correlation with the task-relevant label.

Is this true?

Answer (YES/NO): NO